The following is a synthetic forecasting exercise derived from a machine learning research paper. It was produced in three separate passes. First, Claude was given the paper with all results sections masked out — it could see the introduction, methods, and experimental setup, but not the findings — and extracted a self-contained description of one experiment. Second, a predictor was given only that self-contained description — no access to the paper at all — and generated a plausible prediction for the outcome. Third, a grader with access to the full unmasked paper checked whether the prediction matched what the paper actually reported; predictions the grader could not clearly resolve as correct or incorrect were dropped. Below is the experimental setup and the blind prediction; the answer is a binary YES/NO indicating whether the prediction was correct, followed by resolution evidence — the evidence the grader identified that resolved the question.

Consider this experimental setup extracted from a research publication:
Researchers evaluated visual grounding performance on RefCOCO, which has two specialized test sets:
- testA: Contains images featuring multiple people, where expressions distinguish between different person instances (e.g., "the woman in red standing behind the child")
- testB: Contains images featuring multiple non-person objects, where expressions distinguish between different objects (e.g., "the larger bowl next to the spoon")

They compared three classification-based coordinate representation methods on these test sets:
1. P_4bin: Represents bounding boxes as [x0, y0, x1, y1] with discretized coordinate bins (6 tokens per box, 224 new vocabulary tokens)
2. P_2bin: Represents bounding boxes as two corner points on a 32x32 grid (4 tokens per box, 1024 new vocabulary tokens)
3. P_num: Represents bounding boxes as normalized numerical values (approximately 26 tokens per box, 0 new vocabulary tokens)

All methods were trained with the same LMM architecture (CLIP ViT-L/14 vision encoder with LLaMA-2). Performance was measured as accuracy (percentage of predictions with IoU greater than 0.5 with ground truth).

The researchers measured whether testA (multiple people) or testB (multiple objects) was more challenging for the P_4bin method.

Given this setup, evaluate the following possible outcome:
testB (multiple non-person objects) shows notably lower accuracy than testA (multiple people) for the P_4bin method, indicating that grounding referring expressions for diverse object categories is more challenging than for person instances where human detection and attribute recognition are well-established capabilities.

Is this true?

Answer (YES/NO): YES